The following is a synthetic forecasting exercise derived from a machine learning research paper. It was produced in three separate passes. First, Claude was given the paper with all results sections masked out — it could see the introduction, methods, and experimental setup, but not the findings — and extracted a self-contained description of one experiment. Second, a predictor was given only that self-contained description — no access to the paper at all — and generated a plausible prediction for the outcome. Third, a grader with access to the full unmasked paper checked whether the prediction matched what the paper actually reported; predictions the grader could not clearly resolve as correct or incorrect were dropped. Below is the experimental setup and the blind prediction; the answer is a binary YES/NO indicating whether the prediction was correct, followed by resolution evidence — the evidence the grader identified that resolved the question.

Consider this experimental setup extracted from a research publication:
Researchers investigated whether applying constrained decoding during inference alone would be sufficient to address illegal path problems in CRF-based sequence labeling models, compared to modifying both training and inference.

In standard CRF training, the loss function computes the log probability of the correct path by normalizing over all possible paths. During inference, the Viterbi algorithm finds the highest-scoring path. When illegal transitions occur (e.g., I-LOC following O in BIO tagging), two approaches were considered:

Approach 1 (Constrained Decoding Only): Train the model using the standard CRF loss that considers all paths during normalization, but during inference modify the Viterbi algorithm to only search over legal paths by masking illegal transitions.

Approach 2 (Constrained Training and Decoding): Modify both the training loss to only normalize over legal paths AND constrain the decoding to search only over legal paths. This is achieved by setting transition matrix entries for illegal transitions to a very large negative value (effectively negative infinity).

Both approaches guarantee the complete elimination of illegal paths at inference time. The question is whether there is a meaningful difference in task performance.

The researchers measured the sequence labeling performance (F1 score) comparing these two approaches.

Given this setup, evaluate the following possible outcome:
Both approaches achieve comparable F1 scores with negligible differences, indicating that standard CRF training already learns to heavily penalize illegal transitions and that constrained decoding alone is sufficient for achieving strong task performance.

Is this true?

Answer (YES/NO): NO